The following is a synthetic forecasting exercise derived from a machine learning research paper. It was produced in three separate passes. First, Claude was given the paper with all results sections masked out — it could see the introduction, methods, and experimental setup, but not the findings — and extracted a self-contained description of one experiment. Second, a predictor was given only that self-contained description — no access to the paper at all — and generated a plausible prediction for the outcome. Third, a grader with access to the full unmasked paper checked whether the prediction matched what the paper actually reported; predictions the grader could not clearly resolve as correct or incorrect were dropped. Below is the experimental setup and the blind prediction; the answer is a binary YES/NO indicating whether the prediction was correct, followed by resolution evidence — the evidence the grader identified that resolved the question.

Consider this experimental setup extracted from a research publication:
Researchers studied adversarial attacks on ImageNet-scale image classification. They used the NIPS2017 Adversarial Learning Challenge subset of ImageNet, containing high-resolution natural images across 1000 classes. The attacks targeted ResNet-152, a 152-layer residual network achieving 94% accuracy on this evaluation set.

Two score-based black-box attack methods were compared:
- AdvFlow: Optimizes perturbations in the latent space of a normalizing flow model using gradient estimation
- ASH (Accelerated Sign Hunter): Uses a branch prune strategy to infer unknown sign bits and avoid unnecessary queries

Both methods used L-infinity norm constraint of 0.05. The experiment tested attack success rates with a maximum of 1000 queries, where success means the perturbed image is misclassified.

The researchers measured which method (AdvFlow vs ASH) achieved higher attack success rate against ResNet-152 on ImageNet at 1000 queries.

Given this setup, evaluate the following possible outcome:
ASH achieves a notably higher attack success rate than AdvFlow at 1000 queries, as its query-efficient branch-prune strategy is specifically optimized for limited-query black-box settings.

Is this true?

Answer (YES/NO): YES